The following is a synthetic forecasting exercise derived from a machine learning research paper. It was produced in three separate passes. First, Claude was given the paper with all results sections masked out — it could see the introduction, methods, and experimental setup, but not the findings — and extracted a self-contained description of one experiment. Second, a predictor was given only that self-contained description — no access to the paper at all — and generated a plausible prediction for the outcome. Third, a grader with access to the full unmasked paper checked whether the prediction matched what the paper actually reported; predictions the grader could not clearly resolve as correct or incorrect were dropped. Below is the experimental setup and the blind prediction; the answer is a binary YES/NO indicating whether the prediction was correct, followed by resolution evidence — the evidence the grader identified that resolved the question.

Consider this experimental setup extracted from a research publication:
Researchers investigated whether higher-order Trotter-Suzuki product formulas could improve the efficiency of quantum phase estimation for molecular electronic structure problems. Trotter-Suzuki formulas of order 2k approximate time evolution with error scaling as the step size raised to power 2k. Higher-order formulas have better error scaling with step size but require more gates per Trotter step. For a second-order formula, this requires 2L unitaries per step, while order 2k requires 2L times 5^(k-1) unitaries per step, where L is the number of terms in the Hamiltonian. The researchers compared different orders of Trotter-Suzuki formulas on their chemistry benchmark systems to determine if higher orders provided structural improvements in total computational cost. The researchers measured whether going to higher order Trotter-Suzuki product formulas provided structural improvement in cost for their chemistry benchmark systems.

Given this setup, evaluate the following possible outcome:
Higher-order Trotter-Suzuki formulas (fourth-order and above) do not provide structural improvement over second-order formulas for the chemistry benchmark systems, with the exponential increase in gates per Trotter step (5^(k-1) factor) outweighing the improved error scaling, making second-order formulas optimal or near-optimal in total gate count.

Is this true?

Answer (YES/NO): YES